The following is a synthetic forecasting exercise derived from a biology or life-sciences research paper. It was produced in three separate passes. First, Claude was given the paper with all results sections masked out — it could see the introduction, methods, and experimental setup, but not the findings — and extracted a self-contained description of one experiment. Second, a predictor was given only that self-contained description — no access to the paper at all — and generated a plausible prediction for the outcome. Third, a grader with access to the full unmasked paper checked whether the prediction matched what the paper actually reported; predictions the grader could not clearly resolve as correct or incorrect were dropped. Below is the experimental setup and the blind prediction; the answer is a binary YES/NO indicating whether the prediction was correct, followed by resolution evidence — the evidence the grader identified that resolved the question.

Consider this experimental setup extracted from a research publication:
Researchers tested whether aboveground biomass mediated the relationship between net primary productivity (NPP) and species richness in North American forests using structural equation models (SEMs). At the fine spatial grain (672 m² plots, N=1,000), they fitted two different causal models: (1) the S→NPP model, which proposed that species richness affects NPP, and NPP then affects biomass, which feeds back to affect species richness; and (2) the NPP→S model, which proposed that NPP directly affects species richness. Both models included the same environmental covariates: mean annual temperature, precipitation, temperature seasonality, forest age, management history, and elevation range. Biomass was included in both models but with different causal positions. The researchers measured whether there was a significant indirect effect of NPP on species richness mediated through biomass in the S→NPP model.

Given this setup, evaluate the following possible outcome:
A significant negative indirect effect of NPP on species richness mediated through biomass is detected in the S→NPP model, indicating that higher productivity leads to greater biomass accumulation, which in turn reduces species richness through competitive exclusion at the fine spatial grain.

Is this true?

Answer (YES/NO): NO